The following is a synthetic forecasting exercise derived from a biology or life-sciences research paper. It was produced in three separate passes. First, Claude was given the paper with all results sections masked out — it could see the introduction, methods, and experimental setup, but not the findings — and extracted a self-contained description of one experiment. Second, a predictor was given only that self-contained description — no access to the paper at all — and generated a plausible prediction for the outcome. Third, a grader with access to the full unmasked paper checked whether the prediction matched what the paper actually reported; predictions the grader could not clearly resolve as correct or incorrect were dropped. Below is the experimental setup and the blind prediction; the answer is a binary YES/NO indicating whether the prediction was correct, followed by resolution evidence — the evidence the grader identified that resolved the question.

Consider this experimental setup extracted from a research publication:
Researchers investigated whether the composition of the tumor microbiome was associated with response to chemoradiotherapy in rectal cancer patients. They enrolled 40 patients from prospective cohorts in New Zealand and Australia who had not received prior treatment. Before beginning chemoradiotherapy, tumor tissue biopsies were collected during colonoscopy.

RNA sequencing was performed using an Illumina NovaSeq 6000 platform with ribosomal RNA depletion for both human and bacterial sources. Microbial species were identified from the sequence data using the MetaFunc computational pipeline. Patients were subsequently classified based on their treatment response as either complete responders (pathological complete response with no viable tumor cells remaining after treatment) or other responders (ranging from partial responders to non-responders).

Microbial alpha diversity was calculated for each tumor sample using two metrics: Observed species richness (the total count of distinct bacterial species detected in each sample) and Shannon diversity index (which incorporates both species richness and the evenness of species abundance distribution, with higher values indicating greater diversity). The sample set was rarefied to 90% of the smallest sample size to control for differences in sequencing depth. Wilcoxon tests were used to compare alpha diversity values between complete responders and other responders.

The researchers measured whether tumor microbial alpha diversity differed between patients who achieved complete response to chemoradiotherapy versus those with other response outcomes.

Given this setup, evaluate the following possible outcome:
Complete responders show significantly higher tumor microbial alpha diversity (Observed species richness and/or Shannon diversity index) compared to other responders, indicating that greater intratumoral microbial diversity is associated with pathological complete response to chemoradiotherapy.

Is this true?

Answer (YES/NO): NO